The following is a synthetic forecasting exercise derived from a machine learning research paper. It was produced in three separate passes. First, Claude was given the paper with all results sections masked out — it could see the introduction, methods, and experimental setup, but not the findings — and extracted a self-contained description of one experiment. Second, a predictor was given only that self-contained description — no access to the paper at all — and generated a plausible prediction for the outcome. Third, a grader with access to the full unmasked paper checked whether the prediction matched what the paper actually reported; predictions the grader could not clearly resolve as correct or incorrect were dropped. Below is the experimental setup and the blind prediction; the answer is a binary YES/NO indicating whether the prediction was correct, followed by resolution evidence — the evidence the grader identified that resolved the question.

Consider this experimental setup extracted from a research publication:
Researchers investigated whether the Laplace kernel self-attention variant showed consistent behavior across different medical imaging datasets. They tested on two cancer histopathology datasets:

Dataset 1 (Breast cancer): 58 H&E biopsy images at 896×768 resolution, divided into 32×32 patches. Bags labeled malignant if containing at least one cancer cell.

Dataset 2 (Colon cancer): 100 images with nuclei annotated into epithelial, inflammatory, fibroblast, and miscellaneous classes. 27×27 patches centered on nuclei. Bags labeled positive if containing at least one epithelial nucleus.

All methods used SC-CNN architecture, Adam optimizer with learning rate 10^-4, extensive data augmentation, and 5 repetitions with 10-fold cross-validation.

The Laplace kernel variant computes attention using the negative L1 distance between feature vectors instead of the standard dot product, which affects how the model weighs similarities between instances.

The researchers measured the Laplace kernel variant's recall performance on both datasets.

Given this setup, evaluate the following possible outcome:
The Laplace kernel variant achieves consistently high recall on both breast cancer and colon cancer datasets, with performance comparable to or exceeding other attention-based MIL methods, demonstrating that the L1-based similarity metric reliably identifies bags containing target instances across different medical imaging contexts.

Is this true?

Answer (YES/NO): NO